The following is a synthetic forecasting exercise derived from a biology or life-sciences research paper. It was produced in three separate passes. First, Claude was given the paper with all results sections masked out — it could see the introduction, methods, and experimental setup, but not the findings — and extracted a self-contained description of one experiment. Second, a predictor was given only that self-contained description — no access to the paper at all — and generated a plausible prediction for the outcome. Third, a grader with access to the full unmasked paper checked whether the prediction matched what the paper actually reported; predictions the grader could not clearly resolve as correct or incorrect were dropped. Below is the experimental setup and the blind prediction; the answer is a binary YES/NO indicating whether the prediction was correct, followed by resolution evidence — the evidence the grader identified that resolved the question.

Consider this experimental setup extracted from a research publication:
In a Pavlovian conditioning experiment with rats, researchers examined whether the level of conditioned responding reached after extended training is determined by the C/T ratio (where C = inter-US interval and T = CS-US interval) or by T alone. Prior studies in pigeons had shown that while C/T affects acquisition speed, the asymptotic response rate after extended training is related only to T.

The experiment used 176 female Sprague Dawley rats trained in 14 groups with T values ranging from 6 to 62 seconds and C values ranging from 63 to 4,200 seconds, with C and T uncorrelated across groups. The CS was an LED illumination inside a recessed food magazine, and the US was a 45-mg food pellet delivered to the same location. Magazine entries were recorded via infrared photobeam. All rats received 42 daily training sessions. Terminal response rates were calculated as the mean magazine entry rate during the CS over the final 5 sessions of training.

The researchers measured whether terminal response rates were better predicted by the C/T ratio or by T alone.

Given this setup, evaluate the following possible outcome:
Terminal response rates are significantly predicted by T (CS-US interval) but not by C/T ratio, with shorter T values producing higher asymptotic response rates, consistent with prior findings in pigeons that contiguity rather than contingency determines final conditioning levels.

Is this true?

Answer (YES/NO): YES